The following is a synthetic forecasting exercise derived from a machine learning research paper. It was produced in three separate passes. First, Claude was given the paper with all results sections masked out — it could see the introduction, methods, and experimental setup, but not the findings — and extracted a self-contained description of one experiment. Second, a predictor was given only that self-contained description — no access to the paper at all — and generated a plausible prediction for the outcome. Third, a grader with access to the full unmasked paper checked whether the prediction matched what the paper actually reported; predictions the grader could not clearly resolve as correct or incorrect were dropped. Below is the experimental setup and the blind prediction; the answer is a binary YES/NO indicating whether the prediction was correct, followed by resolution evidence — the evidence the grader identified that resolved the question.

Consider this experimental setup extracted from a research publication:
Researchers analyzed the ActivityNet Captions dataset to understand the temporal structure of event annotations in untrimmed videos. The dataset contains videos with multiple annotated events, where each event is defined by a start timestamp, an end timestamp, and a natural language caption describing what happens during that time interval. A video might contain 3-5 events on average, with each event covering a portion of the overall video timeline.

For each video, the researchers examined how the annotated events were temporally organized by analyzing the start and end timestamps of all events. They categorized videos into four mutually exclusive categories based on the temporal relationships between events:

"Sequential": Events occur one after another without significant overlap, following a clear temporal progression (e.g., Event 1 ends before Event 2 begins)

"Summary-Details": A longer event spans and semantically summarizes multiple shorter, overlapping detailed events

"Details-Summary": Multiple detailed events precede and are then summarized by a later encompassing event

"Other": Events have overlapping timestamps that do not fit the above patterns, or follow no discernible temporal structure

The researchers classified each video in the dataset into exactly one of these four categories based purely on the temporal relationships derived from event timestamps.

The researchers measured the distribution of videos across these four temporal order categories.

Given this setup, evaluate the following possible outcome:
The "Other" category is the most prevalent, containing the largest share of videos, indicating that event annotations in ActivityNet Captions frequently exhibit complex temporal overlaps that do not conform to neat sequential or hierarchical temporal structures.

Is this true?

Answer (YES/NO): NO